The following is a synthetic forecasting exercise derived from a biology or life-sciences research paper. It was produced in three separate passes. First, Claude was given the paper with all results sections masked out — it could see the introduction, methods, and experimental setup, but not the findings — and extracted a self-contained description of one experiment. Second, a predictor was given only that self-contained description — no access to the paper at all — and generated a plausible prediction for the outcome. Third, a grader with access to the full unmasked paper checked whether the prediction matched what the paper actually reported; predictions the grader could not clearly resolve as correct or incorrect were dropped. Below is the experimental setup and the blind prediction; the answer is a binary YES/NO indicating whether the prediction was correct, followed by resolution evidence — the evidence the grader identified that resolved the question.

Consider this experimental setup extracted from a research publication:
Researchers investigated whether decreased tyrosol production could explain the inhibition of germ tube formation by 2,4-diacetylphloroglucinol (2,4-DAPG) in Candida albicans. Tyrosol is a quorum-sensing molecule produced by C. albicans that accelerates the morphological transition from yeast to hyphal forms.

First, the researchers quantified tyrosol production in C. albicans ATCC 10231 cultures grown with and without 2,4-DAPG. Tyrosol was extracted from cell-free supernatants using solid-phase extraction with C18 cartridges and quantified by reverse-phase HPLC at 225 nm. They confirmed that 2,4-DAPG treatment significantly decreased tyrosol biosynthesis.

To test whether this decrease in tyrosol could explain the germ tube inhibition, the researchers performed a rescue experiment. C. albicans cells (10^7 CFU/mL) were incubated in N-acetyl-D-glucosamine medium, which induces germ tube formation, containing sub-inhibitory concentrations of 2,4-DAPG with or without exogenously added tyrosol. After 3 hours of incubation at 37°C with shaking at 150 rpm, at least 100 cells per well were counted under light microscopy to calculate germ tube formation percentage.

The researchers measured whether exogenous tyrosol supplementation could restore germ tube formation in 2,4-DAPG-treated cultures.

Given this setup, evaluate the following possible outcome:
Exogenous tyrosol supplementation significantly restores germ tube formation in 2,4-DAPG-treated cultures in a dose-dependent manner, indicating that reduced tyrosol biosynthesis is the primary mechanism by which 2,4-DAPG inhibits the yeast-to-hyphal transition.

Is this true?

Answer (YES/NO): NO